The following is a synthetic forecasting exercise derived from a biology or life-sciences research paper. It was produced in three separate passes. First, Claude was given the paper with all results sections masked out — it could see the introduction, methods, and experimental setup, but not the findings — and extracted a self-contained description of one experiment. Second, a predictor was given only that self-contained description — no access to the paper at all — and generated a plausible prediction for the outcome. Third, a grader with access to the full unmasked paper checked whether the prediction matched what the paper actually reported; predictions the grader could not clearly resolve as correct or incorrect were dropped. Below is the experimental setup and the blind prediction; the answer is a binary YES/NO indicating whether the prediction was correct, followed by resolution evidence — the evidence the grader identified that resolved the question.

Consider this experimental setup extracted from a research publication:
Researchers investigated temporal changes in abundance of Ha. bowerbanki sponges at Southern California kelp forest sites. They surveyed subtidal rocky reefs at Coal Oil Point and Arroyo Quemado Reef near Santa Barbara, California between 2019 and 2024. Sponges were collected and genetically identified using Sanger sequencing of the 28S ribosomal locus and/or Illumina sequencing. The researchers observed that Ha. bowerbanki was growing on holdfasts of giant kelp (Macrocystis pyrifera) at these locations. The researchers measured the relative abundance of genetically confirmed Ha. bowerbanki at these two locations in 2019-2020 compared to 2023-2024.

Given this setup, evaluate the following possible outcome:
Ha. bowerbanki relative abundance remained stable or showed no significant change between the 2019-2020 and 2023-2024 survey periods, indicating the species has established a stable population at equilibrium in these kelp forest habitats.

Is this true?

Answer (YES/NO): NO